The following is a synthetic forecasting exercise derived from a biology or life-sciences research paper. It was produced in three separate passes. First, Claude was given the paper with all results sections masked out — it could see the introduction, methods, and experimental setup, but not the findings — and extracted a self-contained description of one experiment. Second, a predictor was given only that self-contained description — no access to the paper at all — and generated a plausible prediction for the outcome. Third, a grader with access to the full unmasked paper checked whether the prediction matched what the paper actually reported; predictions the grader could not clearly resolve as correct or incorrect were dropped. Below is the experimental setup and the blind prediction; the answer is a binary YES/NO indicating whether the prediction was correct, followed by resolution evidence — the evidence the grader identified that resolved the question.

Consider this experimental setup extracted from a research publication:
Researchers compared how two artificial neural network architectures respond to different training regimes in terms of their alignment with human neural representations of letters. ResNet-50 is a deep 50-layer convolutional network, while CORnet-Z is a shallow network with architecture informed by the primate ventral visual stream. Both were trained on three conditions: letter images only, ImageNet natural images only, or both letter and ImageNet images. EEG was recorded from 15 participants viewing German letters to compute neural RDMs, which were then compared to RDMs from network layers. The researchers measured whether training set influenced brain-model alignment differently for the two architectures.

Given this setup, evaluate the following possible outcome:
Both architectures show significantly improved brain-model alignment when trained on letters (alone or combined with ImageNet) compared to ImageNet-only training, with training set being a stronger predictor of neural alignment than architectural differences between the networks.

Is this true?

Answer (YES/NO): NO